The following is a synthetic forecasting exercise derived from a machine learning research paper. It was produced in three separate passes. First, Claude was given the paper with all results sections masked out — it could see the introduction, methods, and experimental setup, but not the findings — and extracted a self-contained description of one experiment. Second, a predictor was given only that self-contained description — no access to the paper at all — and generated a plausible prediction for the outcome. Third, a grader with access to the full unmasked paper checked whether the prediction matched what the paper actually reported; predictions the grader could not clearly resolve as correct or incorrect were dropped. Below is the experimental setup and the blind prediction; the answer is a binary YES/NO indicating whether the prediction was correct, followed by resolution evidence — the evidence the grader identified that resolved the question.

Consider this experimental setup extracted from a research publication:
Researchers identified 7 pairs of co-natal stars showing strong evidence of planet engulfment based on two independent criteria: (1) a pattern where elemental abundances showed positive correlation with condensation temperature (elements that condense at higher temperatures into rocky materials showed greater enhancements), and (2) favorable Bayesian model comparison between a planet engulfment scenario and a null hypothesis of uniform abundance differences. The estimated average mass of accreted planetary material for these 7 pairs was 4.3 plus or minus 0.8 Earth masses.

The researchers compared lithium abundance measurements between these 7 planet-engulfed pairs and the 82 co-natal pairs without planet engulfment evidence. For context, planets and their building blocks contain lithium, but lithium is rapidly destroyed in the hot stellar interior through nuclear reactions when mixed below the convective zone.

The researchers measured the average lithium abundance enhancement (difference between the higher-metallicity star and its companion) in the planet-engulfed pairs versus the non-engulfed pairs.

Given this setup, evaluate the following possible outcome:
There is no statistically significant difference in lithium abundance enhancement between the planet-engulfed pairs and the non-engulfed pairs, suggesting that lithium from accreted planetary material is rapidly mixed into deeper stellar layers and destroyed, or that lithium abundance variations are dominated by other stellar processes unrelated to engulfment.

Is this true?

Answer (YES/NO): YES